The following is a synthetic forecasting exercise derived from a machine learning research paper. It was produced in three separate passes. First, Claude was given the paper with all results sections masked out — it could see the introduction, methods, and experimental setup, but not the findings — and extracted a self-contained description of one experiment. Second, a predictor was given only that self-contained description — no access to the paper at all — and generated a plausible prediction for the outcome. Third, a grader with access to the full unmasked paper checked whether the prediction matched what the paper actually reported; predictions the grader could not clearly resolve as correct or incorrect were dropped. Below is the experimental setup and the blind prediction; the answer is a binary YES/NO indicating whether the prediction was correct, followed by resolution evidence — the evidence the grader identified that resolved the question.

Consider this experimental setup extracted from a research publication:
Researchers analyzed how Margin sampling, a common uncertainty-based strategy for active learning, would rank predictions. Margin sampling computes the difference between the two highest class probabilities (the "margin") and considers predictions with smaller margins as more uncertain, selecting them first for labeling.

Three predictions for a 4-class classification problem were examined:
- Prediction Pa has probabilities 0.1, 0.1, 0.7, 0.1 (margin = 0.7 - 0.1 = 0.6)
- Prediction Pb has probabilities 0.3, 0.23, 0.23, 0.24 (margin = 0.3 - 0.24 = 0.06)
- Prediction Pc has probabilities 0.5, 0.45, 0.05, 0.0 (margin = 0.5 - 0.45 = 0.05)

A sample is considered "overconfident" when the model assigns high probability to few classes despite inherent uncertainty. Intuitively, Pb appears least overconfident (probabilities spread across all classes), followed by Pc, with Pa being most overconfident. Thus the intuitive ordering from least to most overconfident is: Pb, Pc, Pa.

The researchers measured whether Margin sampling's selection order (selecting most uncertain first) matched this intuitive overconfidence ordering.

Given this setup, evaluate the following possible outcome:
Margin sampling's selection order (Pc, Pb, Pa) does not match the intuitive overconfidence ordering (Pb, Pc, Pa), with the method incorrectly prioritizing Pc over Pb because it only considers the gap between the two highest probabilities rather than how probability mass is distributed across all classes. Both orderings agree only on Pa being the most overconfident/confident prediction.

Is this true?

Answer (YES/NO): YES